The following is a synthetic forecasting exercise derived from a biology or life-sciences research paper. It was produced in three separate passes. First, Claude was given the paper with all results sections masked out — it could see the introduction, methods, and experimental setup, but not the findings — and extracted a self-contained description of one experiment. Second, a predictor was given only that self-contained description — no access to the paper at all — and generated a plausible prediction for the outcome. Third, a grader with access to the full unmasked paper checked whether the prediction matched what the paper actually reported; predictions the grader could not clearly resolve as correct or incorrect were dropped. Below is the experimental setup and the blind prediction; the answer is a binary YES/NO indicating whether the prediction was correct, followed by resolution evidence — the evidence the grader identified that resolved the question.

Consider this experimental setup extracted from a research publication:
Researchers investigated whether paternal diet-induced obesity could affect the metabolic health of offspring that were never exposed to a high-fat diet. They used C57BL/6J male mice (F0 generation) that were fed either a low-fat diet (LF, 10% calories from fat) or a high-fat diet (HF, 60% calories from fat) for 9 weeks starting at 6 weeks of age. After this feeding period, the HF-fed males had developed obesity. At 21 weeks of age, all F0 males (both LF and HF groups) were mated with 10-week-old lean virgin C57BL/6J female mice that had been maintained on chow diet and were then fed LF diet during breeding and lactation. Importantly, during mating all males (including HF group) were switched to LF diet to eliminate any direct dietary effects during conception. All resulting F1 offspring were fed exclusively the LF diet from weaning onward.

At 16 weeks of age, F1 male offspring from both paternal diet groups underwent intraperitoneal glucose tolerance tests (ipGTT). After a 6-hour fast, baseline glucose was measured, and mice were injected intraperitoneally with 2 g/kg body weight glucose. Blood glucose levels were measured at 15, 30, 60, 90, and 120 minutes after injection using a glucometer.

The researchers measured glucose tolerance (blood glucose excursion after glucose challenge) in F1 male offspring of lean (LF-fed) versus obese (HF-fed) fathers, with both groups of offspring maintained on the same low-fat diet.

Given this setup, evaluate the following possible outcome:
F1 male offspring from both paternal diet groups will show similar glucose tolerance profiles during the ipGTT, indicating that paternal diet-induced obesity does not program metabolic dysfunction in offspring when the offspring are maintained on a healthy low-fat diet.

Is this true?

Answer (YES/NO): NO